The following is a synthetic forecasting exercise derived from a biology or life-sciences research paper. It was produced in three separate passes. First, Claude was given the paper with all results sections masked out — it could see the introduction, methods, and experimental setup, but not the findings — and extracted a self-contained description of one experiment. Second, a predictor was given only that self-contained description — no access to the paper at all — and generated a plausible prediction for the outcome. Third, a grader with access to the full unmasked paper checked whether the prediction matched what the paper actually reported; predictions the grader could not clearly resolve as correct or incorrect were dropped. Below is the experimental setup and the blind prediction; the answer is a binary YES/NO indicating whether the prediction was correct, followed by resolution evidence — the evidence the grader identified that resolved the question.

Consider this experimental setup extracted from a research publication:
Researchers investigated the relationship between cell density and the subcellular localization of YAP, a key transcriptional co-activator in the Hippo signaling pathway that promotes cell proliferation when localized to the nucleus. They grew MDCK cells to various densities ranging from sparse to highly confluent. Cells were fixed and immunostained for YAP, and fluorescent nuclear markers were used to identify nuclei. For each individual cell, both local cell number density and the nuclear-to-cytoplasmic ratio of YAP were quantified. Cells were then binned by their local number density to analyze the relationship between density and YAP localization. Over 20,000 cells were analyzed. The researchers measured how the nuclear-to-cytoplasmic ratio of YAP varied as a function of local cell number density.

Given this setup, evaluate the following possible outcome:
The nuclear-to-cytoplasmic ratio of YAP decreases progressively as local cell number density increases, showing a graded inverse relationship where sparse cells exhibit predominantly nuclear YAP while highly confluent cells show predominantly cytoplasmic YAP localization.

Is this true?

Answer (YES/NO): YES